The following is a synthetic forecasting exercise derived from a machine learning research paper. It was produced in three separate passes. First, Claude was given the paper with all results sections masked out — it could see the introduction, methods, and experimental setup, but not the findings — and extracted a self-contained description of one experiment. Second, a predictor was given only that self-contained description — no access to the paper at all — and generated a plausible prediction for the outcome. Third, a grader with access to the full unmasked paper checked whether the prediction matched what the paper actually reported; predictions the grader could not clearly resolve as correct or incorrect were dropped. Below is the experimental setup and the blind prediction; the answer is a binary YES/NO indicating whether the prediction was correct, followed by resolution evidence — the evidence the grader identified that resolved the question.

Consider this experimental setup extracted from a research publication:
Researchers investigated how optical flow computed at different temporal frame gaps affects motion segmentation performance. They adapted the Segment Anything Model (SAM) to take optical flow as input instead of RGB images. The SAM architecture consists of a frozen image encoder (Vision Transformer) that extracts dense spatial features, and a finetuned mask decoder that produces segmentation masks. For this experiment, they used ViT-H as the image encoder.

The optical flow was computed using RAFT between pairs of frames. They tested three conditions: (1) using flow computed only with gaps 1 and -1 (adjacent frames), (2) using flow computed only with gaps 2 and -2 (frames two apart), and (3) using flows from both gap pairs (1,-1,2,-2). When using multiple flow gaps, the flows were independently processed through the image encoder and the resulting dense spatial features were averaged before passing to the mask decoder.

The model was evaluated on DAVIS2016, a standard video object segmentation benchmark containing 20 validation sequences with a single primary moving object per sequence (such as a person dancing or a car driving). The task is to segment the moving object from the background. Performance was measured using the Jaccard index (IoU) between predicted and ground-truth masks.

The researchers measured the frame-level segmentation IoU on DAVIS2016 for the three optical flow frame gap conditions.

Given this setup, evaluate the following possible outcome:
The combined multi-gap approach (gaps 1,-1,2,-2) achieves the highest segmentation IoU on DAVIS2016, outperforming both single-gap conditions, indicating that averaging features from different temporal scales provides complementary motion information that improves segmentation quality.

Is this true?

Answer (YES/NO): YES